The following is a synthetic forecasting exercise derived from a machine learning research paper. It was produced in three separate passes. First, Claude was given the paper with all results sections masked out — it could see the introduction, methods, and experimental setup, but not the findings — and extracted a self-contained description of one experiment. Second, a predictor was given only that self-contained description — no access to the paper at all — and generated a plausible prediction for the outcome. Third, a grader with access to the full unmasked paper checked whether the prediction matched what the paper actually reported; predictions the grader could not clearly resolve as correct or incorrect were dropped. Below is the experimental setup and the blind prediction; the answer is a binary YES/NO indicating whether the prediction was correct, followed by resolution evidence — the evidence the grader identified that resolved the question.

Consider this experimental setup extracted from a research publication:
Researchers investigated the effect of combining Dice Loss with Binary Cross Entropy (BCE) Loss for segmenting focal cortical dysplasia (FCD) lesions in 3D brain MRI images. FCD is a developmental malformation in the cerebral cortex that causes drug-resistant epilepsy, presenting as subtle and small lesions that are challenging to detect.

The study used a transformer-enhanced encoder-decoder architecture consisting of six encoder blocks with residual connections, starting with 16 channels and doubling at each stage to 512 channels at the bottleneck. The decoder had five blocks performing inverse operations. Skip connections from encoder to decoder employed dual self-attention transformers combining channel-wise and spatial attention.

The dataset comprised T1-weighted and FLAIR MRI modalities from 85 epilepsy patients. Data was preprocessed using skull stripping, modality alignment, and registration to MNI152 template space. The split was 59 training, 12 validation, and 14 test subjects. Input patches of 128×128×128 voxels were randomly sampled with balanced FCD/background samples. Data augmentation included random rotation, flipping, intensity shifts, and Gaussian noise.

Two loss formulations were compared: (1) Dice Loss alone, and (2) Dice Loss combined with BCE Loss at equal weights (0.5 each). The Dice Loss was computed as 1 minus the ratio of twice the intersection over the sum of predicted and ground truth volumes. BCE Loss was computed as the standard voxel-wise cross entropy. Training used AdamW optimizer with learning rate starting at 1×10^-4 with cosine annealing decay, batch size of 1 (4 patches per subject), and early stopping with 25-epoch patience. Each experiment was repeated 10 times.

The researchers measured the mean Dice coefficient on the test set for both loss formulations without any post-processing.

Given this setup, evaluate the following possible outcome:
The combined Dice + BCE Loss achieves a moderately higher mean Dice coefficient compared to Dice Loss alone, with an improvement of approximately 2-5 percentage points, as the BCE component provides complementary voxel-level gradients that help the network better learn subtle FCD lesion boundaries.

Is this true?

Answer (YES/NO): NO